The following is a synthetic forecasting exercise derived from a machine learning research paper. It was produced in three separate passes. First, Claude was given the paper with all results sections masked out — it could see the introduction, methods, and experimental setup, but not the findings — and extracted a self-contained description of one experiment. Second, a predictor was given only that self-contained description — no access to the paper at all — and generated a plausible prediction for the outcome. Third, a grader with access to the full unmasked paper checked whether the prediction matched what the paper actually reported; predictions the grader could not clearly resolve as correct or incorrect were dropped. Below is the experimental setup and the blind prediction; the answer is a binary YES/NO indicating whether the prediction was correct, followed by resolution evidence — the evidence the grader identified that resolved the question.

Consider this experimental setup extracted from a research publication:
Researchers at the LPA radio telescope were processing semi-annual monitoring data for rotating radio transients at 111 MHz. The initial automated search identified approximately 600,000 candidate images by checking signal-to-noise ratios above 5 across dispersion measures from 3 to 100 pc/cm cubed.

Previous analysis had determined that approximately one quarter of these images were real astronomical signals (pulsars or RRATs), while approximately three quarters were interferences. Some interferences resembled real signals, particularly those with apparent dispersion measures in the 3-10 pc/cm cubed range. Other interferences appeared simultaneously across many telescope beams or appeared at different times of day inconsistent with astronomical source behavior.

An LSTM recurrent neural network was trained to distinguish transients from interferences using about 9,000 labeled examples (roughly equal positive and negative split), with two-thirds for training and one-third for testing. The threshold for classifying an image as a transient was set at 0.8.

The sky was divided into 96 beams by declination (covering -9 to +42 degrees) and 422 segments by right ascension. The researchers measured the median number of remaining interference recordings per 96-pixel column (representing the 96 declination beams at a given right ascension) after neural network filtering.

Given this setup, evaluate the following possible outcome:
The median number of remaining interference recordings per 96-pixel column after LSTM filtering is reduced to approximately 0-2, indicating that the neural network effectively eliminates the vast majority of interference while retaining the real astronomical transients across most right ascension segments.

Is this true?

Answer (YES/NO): NO